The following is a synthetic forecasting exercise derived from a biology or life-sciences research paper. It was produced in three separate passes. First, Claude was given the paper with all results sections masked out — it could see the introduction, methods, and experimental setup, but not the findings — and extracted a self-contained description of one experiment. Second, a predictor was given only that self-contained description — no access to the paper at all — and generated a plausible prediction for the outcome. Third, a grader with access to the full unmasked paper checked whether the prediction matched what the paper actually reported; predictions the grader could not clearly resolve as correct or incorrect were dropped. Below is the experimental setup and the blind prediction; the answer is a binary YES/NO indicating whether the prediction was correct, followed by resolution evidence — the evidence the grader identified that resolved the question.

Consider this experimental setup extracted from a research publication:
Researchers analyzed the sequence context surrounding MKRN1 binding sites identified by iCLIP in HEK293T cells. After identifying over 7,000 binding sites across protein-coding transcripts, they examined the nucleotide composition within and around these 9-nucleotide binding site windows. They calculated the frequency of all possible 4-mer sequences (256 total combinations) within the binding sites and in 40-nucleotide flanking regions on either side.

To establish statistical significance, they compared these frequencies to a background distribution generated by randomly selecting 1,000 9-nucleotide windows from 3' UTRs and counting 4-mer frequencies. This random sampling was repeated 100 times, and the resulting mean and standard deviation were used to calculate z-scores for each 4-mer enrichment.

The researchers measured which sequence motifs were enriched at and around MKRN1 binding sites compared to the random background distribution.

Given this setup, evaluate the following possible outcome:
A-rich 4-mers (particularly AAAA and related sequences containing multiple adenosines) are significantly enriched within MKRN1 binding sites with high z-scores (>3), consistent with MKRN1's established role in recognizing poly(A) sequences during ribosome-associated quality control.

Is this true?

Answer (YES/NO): NO